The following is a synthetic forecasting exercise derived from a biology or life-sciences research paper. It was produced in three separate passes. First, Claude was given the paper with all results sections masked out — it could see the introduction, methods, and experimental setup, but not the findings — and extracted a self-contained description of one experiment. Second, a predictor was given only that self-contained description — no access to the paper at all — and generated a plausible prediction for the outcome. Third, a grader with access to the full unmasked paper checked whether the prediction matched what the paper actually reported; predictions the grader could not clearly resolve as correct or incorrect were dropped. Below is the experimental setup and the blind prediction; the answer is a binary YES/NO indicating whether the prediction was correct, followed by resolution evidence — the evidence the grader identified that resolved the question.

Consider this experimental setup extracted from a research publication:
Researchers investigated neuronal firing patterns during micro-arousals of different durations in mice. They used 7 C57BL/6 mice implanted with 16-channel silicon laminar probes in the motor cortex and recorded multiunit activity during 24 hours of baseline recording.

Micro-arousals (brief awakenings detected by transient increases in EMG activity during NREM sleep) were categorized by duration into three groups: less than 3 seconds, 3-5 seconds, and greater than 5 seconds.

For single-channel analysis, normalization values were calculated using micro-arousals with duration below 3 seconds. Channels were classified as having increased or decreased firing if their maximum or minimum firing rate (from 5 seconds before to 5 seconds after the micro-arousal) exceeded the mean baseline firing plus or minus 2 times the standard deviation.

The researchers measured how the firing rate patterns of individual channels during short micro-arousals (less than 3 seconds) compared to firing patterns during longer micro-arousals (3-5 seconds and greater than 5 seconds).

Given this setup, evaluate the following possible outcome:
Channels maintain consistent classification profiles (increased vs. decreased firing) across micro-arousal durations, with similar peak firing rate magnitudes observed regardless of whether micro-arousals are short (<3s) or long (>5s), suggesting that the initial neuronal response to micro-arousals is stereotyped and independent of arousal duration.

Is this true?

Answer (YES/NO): NO